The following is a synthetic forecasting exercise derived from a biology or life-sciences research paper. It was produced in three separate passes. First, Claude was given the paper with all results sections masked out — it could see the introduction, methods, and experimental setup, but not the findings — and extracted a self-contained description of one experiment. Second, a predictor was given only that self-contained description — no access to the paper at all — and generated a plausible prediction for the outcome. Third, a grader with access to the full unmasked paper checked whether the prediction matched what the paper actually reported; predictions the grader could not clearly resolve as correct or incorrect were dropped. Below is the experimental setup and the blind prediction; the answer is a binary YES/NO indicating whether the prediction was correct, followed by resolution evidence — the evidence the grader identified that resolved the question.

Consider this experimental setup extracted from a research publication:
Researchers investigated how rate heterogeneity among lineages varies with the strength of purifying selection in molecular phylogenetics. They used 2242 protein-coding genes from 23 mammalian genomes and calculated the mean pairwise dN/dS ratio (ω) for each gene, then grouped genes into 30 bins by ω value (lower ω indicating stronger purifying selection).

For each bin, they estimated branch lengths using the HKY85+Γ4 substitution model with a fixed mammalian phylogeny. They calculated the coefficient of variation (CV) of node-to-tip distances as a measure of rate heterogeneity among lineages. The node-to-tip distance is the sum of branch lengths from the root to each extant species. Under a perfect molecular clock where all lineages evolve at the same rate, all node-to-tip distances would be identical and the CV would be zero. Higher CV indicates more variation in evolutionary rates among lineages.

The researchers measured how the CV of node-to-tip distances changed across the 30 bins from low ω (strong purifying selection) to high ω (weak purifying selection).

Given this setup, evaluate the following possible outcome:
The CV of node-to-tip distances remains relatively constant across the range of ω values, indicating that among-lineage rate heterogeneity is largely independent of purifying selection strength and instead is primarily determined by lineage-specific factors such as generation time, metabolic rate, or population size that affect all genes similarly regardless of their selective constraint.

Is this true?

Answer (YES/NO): NO